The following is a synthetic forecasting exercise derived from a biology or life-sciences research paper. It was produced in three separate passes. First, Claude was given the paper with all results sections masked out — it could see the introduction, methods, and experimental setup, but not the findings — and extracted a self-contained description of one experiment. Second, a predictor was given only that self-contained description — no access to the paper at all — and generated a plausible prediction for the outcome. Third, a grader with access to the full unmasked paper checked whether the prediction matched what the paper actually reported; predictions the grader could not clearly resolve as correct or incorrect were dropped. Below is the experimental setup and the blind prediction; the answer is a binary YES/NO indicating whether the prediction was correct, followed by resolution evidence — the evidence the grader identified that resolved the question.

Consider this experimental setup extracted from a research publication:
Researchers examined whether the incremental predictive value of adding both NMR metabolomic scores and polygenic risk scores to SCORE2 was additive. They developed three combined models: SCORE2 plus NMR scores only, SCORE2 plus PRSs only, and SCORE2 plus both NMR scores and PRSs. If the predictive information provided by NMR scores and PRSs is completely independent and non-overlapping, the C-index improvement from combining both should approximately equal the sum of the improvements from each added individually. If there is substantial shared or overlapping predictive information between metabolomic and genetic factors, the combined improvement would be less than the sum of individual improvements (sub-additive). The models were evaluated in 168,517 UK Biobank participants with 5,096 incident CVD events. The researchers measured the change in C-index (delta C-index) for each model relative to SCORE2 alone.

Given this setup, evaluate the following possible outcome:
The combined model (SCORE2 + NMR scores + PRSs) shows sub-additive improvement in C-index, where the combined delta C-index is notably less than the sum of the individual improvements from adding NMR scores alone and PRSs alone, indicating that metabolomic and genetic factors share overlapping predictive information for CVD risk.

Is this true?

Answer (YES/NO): NO